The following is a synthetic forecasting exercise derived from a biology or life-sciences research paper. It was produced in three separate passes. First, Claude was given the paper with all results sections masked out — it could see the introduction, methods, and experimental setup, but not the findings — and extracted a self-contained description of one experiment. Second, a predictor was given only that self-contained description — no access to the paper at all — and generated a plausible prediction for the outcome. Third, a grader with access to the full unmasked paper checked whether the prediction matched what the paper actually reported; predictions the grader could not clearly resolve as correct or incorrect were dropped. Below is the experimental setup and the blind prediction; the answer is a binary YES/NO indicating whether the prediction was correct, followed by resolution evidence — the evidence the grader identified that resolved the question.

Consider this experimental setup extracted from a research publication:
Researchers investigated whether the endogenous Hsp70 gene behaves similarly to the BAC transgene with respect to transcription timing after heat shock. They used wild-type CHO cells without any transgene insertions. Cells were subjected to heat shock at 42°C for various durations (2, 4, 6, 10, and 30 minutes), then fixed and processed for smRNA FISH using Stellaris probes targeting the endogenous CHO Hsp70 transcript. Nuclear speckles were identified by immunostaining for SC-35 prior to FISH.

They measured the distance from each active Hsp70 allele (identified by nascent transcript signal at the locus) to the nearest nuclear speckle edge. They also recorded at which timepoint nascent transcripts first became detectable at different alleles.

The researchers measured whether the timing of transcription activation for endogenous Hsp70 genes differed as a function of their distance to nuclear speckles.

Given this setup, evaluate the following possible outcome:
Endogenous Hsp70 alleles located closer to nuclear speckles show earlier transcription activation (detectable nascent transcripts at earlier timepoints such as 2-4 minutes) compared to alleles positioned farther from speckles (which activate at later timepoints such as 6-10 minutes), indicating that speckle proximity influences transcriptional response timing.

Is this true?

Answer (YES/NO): NO